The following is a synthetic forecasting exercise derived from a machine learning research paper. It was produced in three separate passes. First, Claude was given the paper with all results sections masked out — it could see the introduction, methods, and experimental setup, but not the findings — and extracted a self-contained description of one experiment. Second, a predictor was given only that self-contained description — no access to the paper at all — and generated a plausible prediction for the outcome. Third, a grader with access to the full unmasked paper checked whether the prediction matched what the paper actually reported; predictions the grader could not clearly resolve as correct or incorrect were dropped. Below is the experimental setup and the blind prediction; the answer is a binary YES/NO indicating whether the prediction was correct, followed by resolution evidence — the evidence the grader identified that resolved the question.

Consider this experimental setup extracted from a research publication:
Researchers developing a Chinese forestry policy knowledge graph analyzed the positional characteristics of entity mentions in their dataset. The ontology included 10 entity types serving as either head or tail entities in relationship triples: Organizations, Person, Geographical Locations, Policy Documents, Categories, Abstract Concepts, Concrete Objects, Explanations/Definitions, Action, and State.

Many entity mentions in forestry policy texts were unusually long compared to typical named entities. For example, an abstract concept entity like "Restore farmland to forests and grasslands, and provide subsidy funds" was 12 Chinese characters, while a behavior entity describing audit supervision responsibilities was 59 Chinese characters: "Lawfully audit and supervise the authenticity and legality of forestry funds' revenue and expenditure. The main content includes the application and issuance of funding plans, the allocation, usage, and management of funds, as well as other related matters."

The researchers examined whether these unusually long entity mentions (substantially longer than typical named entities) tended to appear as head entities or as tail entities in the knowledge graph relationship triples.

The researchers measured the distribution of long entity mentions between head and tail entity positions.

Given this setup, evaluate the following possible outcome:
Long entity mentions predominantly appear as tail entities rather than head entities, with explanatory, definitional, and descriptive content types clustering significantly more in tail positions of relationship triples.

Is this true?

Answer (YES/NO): YES